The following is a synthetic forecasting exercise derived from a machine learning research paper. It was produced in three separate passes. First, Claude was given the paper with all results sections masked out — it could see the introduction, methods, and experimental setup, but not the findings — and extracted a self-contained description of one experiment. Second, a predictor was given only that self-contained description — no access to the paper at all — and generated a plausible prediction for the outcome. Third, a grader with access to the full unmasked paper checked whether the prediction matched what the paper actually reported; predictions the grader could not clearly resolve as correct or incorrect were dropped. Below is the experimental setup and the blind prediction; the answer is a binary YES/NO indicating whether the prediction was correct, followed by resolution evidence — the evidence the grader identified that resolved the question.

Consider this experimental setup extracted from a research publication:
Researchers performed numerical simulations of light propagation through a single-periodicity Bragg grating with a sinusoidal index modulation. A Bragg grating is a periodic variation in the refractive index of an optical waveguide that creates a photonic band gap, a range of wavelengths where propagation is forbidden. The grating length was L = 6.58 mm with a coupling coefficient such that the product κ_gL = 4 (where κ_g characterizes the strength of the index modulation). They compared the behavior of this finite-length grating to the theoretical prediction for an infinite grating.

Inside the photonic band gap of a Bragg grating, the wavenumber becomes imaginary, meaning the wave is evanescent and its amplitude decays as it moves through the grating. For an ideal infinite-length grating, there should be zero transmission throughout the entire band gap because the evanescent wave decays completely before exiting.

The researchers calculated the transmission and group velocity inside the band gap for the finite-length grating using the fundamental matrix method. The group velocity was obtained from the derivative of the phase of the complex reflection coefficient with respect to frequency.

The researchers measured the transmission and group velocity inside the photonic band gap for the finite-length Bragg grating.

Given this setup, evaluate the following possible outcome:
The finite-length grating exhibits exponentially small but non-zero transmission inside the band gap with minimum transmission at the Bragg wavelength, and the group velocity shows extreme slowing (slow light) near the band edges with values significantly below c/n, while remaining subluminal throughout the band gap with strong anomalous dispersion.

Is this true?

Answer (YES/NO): NO